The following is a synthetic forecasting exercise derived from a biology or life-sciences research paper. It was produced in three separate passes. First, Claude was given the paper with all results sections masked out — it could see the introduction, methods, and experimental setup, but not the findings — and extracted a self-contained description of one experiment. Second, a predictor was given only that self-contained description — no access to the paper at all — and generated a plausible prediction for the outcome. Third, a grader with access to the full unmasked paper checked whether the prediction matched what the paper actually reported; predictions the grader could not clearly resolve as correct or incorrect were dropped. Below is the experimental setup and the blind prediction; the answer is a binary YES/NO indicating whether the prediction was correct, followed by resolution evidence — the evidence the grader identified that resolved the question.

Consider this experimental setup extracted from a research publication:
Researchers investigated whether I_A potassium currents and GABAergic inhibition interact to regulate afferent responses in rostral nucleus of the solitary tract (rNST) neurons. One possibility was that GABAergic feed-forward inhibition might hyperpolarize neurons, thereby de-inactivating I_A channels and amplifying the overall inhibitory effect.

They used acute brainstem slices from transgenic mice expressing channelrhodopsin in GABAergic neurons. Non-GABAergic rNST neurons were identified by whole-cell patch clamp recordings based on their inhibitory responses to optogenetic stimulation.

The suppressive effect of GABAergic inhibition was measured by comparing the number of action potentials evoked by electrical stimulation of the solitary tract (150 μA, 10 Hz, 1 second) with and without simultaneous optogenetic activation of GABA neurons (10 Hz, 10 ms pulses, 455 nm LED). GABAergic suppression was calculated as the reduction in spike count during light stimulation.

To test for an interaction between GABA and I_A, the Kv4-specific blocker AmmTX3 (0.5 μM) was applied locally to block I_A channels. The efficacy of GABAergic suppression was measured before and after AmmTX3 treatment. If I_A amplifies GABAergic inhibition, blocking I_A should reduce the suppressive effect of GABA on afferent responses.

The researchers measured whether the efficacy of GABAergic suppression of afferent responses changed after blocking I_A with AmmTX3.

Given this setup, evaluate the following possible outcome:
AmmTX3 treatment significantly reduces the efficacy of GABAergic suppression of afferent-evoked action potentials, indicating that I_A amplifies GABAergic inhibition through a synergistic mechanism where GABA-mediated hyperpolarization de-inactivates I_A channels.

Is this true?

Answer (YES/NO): NO